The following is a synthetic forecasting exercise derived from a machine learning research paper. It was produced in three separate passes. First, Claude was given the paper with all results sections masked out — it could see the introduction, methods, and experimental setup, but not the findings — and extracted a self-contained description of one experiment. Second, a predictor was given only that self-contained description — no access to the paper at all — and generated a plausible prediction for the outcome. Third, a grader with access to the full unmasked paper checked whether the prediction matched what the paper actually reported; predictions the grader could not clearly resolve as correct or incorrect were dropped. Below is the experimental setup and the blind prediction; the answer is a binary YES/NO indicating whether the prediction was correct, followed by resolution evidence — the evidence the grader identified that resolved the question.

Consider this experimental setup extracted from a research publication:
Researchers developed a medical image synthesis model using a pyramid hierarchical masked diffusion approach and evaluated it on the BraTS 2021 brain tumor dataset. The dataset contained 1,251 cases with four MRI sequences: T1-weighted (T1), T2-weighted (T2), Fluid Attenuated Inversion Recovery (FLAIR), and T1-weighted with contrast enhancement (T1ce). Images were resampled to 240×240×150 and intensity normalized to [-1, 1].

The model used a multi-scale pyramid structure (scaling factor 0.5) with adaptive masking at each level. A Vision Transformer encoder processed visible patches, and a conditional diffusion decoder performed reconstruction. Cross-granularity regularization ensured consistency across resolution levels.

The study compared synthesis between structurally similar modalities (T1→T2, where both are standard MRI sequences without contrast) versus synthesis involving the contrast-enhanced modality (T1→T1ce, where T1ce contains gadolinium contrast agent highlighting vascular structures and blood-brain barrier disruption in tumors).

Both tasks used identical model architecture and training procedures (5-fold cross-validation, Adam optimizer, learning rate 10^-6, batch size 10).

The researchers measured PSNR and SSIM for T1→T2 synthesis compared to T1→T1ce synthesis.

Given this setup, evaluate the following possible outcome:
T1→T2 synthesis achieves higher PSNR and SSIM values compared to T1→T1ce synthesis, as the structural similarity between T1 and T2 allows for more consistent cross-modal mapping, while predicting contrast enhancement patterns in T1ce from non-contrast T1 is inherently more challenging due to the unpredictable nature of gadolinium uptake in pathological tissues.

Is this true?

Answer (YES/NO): NO